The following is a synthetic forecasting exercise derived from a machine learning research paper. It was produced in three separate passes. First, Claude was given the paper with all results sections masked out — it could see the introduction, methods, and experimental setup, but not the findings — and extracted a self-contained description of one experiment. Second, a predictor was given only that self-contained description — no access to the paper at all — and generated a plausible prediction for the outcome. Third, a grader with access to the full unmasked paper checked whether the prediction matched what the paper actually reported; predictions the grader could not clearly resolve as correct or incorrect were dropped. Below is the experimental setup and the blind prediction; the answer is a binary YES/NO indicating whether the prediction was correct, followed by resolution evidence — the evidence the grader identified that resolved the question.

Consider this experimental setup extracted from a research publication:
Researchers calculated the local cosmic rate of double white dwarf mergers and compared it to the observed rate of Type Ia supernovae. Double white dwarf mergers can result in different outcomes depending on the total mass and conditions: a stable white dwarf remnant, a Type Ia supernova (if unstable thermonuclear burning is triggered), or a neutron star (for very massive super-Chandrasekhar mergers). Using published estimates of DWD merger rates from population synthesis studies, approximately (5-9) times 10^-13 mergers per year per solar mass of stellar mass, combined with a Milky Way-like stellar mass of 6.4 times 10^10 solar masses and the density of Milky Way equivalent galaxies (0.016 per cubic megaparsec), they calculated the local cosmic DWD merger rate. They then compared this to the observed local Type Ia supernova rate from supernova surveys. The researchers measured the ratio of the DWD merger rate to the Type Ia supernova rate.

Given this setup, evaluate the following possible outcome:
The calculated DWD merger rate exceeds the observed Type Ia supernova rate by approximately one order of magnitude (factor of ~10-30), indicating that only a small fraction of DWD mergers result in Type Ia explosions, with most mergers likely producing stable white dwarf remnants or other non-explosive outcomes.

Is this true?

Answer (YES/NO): NO